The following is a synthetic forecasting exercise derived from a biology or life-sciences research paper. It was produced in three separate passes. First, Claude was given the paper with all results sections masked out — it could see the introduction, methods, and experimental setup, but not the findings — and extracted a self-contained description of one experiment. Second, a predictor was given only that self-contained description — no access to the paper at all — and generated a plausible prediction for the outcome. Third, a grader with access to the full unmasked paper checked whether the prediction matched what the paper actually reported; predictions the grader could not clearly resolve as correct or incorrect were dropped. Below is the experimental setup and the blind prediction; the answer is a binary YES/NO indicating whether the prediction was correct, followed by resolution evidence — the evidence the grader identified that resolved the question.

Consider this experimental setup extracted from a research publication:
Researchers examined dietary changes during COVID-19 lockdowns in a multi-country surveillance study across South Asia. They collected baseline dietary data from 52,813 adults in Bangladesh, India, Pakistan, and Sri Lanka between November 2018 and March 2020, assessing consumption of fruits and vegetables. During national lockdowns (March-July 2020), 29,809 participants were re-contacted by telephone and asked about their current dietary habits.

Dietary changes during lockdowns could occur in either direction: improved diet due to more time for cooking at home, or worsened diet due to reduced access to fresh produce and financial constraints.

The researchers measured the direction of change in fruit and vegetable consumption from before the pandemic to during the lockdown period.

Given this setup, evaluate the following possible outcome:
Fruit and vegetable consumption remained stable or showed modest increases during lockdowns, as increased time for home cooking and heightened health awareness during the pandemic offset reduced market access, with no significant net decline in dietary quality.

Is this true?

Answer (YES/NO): NO